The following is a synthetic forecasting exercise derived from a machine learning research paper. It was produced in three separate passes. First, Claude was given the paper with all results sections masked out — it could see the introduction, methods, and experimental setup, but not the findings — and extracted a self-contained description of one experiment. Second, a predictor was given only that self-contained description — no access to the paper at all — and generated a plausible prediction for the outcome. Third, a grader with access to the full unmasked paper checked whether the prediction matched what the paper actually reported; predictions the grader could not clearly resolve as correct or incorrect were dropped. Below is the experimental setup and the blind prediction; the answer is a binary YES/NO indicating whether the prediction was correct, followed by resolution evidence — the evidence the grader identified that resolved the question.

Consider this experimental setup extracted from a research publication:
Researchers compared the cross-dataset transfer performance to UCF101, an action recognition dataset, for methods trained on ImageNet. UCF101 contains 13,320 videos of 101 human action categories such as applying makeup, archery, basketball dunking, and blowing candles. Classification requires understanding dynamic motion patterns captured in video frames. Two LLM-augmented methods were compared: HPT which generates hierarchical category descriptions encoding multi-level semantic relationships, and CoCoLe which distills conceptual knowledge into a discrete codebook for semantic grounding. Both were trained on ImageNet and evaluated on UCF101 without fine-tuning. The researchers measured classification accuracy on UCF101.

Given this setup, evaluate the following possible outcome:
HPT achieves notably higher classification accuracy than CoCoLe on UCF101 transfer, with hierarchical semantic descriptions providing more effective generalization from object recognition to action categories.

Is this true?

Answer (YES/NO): NO